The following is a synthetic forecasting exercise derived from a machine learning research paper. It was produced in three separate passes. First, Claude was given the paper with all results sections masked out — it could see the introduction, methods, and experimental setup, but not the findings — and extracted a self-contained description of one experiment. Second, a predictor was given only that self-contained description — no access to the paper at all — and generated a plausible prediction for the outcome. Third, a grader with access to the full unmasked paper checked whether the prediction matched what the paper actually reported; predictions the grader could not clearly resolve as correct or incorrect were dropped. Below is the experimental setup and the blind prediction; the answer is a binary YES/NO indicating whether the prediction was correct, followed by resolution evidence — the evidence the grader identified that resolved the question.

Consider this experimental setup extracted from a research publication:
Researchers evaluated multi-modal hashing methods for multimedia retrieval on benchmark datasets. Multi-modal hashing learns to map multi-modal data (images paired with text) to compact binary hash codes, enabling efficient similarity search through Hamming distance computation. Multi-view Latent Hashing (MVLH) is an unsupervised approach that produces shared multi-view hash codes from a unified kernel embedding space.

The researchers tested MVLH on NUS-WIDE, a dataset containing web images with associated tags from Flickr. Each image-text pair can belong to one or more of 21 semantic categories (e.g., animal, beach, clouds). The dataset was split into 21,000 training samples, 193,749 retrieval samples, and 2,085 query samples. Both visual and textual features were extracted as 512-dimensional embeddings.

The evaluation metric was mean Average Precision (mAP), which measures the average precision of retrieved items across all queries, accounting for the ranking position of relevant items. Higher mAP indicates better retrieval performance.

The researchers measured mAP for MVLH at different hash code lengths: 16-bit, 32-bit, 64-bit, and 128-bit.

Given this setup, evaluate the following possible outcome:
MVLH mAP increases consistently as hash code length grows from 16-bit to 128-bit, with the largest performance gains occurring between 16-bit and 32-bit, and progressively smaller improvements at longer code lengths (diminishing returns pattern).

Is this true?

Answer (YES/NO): NO